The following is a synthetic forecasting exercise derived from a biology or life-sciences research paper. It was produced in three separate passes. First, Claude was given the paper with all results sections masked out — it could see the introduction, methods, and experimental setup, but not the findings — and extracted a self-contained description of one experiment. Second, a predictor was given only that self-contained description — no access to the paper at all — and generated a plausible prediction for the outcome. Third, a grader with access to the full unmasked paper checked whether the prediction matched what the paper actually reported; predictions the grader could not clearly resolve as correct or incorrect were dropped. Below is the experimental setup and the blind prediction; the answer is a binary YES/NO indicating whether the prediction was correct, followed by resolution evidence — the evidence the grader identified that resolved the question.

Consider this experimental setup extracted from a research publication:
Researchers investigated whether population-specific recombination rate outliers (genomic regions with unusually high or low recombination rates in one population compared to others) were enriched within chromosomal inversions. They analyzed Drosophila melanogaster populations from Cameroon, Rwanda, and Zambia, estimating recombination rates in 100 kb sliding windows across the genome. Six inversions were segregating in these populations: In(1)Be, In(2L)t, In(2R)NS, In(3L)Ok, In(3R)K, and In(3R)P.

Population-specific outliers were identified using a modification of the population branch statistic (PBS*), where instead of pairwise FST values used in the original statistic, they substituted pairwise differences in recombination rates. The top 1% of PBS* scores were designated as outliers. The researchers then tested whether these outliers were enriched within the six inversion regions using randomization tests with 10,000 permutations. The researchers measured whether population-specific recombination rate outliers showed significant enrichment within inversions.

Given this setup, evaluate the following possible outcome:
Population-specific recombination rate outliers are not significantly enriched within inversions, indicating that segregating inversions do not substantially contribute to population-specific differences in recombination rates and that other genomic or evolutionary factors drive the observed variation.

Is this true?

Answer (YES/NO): NO